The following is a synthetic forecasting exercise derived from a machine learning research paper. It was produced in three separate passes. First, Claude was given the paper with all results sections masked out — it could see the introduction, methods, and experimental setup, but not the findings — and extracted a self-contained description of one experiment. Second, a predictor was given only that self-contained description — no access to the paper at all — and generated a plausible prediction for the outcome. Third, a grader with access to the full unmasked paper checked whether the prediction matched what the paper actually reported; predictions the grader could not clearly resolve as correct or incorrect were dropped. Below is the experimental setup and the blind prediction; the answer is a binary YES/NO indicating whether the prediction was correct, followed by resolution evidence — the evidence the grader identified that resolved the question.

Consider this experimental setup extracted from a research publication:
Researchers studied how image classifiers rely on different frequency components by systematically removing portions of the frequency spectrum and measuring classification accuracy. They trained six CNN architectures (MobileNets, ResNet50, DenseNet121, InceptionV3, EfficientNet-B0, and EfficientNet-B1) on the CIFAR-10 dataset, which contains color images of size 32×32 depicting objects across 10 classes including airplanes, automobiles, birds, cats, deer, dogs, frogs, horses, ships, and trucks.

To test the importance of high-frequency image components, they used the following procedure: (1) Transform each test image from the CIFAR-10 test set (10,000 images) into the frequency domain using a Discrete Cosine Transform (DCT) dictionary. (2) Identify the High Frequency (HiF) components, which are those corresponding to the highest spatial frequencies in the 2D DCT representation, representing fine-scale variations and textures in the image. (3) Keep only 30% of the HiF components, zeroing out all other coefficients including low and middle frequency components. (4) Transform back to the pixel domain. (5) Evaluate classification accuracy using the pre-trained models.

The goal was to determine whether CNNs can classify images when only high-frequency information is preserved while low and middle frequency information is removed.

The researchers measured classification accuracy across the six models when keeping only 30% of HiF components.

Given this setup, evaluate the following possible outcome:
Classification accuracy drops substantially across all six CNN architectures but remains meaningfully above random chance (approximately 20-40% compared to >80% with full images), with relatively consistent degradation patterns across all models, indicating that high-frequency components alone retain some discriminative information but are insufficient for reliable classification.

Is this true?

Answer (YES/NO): NO